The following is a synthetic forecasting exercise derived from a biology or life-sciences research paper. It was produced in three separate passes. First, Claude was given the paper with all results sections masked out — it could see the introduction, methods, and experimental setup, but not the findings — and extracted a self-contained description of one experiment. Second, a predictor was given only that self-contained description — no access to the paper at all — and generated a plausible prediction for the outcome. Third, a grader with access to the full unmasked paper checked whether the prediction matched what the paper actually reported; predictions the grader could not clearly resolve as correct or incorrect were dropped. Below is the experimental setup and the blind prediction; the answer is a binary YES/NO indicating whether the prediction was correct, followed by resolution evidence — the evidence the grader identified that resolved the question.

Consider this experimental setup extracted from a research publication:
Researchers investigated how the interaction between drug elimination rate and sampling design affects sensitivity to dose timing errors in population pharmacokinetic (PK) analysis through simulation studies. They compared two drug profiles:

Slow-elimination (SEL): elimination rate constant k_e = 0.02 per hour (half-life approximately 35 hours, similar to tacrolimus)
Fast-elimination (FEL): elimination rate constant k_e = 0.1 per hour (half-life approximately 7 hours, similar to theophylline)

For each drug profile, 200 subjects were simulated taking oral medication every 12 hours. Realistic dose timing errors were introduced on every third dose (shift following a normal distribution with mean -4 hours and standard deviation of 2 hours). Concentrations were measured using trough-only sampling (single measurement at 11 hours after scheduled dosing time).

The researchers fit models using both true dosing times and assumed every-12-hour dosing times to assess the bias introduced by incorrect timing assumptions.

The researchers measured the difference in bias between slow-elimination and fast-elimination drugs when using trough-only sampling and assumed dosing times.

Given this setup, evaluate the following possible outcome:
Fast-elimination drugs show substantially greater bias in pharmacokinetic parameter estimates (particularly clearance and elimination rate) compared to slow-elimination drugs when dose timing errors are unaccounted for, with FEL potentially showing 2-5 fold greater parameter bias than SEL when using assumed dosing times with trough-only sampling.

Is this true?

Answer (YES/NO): NO